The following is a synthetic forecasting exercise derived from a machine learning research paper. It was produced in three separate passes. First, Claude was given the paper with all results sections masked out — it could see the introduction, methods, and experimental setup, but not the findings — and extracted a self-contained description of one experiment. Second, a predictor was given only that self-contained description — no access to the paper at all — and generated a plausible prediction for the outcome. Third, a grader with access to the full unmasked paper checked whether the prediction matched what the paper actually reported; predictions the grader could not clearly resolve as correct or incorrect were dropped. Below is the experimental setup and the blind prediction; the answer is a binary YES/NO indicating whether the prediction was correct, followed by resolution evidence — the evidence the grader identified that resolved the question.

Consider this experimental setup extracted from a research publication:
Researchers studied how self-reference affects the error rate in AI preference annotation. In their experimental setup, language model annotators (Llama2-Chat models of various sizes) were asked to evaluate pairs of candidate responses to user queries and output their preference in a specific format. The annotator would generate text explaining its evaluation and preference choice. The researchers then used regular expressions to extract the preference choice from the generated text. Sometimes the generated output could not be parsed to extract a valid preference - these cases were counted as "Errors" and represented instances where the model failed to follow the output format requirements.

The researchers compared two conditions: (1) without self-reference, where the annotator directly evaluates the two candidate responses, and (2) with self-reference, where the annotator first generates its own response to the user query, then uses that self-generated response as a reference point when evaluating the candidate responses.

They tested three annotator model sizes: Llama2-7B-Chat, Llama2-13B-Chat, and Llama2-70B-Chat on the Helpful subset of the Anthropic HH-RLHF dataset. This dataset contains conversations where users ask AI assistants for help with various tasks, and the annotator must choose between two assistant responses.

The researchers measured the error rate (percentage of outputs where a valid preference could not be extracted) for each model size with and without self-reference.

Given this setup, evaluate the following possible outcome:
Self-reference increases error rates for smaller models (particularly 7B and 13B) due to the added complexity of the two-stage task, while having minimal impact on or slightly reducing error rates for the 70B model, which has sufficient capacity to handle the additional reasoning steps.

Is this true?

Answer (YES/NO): NO